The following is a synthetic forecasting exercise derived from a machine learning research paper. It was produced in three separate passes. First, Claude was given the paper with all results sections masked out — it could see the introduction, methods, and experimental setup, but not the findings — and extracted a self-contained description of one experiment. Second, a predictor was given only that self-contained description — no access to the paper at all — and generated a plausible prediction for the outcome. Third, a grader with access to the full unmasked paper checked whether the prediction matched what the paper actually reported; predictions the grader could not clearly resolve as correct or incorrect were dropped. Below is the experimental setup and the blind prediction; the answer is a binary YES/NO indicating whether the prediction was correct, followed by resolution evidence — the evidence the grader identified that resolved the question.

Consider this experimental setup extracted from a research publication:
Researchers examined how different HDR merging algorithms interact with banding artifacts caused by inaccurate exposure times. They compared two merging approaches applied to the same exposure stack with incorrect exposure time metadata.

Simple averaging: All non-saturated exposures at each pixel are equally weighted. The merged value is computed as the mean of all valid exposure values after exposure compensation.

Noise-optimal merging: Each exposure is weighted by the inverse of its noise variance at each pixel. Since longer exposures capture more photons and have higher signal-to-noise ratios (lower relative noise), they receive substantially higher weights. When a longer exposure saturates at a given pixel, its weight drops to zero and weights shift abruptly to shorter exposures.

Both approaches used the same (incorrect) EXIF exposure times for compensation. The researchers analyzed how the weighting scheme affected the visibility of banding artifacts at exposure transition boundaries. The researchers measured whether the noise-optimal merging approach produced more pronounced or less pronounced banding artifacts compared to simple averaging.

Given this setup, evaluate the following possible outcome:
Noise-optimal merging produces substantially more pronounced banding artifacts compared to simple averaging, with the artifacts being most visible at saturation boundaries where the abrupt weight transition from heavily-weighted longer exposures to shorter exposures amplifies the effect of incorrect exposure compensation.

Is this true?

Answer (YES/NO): YES